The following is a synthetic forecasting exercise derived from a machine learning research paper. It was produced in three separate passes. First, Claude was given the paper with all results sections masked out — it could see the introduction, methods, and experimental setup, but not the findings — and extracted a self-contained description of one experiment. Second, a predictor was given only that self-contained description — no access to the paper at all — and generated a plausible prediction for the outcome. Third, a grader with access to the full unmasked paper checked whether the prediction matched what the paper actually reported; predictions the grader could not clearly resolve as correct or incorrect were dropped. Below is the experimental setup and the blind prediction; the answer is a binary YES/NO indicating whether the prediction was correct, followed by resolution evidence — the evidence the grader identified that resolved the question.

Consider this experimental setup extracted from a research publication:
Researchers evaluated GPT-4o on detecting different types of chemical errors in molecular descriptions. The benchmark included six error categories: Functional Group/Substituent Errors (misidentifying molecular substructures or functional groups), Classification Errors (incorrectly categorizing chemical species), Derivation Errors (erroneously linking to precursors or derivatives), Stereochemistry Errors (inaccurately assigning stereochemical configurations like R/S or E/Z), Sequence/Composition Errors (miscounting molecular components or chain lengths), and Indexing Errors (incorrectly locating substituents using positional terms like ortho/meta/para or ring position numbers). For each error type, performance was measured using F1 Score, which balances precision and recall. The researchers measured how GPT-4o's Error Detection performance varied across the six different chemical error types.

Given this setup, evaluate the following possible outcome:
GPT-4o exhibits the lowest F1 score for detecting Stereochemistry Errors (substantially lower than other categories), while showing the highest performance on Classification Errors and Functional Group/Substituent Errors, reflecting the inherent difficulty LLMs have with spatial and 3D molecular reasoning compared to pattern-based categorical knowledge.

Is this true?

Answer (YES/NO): NO